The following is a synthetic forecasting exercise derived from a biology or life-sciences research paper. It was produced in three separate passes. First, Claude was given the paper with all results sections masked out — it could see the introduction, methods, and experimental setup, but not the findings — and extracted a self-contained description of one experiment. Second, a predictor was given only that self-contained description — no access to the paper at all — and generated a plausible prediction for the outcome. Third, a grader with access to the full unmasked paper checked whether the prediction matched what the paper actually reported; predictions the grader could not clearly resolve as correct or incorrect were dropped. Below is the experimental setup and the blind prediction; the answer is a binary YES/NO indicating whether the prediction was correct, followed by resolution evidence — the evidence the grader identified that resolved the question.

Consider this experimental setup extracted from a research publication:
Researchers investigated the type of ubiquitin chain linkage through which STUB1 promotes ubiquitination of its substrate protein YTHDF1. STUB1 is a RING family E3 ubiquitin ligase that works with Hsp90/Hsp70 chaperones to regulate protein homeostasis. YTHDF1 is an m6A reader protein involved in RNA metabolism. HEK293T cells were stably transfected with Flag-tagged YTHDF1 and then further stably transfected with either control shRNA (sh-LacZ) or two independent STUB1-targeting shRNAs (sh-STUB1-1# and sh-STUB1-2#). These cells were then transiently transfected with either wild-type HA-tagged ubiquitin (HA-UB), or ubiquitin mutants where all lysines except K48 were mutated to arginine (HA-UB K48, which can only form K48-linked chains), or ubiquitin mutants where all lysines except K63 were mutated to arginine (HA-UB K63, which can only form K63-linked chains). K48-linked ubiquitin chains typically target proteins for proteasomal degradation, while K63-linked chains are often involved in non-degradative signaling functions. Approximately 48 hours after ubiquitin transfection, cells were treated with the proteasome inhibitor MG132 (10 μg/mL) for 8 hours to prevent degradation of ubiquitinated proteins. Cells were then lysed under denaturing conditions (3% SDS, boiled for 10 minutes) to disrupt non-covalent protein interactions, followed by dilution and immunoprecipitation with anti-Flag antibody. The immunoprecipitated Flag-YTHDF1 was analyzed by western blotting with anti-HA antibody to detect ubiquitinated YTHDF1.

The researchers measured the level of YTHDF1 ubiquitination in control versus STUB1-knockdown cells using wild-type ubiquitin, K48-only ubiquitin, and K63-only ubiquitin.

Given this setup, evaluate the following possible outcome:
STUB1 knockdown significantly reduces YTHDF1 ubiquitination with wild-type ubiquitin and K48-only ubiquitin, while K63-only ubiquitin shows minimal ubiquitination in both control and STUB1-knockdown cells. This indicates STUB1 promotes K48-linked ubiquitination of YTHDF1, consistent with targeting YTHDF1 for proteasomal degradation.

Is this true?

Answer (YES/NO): NO